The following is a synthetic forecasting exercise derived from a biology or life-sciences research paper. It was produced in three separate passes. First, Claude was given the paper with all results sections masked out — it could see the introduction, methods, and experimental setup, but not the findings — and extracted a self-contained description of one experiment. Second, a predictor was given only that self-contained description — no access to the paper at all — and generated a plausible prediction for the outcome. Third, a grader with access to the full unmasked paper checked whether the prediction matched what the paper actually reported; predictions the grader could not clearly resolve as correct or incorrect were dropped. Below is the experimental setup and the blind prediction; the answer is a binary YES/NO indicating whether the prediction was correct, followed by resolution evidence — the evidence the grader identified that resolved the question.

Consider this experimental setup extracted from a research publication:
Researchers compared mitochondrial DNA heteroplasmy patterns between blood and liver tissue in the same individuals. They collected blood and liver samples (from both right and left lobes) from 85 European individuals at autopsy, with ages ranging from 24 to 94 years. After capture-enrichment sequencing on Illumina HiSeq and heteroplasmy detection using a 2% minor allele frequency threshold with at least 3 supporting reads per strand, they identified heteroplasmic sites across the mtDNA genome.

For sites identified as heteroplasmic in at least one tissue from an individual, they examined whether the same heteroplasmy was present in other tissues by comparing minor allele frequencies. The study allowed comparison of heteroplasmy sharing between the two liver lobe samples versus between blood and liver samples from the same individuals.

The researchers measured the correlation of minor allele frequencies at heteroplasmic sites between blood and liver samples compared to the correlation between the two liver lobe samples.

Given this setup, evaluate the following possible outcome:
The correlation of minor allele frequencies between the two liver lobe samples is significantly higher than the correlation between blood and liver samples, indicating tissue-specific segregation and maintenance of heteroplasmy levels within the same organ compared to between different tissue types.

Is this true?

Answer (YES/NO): YES